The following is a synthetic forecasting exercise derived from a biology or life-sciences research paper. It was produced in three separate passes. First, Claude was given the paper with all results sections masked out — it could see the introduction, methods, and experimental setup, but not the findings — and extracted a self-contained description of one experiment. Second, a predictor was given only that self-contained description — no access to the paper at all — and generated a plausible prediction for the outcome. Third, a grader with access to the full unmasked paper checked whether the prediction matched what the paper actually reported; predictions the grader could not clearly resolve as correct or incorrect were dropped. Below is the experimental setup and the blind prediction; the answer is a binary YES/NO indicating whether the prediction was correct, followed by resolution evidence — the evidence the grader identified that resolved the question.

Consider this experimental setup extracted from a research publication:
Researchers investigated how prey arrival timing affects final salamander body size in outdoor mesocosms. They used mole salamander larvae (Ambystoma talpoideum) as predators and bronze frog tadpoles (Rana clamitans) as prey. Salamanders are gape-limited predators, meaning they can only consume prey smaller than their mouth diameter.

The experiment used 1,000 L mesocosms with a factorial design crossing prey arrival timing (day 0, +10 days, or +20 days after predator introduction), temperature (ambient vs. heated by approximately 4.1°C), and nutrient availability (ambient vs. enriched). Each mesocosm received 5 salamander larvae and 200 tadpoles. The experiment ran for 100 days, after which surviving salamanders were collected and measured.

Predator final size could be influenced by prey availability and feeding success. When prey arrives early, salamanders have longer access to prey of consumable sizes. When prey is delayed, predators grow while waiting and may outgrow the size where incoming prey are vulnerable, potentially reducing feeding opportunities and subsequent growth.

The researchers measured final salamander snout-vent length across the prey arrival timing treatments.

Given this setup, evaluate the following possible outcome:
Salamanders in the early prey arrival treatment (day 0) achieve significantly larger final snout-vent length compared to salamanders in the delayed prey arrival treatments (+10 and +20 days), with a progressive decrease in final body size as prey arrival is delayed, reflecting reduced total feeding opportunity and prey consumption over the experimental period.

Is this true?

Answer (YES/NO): NO